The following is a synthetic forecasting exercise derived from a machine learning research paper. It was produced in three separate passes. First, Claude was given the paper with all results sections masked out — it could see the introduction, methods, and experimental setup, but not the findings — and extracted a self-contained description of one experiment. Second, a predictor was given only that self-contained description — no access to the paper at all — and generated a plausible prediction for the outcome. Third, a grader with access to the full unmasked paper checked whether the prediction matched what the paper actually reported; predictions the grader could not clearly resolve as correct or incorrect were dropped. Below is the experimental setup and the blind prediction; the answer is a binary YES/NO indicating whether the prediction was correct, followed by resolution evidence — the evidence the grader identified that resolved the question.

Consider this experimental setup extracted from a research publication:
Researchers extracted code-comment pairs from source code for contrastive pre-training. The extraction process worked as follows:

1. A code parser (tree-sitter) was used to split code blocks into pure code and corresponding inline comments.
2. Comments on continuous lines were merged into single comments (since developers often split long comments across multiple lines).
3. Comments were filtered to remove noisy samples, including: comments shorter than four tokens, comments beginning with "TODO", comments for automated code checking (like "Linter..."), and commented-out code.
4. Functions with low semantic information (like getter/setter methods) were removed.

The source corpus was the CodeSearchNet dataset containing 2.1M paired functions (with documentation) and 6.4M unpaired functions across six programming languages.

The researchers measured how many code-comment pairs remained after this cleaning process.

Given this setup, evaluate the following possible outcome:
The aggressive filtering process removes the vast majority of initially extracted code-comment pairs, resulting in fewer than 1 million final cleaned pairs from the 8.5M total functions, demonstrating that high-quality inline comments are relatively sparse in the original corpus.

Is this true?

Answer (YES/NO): NO